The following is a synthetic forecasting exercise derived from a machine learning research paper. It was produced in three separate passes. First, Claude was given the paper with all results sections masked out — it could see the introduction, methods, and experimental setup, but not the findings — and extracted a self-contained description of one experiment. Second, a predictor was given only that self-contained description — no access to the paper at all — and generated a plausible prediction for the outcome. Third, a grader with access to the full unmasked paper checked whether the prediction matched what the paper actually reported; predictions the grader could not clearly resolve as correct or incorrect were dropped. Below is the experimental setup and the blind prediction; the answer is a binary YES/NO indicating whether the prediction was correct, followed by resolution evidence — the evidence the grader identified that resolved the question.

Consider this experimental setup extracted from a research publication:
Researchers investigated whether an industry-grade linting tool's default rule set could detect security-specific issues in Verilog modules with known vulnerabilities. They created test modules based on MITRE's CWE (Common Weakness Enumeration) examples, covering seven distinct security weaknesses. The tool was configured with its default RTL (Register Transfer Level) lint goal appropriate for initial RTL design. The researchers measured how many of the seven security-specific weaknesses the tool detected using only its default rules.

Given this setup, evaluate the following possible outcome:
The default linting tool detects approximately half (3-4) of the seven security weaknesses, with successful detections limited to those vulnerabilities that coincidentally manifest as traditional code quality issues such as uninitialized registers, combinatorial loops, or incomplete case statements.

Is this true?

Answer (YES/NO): NO